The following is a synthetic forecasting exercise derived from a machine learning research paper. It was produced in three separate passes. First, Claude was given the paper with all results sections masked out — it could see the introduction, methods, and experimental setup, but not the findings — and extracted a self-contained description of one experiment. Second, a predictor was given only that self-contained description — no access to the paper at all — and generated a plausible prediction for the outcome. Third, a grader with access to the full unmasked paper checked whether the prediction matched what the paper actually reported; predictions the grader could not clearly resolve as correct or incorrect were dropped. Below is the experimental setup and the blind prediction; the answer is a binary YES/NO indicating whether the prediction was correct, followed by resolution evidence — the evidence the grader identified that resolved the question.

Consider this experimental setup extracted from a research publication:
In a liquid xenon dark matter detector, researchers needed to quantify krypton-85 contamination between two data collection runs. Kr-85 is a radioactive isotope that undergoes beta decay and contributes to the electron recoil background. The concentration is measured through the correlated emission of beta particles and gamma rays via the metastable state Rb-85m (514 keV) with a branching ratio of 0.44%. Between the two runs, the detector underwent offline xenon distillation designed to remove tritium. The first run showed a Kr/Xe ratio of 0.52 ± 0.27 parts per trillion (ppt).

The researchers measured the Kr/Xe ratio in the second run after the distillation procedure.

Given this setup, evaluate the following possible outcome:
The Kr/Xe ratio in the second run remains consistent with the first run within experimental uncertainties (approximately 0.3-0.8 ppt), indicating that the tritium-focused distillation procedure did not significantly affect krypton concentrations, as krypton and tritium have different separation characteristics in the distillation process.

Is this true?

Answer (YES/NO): NO